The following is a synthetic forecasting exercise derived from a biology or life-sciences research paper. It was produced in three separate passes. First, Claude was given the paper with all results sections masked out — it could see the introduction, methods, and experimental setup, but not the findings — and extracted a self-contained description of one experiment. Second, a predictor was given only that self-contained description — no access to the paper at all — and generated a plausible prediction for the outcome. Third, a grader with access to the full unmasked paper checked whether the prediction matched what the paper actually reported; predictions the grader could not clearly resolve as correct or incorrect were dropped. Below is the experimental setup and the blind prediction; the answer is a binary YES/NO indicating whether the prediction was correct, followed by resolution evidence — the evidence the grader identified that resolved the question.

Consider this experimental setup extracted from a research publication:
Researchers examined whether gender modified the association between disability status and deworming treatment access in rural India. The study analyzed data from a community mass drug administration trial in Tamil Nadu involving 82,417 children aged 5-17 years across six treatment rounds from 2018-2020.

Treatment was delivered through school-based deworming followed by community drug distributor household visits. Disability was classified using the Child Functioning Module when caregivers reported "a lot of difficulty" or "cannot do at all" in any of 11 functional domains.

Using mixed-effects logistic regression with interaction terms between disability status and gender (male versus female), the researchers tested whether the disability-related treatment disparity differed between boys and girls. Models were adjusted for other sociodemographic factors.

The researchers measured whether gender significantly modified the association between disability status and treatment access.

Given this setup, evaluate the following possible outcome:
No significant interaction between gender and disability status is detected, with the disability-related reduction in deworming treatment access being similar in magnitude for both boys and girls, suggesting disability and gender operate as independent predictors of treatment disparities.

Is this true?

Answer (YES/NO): YES